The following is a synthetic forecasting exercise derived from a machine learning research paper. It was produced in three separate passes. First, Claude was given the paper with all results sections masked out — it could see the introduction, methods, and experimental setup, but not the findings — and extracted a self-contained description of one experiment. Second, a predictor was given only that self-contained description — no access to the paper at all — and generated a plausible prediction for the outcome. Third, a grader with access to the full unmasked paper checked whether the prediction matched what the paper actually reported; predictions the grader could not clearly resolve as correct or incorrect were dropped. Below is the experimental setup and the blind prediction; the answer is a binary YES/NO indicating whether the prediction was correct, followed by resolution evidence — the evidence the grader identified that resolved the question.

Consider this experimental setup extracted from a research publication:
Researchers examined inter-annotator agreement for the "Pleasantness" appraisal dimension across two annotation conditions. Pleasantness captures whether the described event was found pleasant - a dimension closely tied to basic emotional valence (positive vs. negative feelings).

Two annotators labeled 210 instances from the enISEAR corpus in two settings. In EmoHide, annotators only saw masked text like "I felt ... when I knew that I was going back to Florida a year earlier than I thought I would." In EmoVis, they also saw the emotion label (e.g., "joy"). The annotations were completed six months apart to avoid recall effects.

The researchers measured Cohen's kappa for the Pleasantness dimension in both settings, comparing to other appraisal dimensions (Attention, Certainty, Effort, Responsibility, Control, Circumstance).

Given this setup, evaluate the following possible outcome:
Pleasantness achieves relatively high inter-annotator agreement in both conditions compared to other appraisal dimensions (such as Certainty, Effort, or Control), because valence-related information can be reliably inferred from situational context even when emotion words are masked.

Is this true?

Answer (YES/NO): YES